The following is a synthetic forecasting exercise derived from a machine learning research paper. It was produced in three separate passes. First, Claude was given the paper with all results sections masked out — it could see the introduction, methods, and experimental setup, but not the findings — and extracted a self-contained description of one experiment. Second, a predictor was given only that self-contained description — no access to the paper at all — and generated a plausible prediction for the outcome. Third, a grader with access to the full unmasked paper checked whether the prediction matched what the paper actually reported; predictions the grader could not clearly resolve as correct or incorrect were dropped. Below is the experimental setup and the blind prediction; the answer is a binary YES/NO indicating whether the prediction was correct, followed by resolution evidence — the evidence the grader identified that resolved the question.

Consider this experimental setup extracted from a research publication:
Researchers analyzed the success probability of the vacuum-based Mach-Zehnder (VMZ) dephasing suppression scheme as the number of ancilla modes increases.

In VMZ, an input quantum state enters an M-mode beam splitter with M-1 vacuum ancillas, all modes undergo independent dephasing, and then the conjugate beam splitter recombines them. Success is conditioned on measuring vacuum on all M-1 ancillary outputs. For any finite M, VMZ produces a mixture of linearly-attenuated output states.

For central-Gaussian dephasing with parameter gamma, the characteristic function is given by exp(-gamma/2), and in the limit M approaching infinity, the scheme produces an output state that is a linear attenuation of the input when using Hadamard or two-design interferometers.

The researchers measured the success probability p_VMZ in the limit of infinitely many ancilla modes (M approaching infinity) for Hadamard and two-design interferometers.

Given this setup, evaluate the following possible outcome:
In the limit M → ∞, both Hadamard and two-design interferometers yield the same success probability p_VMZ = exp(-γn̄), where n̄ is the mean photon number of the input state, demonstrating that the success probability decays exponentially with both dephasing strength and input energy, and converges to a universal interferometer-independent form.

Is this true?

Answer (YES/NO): NO